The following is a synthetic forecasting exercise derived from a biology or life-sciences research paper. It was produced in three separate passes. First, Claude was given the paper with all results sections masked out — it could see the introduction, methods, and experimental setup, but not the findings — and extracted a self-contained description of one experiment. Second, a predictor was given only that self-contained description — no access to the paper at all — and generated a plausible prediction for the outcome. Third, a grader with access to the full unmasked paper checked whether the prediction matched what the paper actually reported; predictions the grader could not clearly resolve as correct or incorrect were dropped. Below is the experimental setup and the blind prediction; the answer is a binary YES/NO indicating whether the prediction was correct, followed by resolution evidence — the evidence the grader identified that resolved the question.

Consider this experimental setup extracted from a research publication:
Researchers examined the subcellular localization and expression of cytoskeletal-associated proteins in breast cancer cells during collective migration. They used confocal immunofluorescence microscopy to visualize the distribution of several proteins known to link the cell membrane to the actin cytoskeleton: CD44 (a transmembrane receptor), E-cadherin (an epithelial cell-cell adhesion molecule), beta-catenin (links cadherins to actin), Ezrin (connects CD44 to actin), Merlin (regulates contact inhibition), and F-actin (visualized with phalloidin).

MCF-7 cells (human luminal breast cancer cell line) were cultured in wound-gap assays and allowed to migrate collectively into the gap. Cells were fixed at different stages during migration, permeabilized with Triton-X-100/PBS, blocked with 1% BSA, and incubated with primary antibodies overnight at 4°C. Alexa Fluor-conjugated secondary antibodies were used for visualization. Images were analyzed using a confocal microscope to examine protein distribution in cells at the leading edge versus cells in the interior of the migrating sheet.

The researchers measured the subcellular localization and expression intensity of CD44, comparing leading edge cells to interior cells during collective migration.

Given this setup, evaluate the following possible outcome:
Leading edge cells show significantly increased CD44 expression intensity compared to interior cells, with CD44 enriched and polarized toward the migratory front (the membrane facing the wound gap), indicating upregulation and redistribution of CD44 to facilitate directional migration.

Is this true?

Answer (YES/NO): YES